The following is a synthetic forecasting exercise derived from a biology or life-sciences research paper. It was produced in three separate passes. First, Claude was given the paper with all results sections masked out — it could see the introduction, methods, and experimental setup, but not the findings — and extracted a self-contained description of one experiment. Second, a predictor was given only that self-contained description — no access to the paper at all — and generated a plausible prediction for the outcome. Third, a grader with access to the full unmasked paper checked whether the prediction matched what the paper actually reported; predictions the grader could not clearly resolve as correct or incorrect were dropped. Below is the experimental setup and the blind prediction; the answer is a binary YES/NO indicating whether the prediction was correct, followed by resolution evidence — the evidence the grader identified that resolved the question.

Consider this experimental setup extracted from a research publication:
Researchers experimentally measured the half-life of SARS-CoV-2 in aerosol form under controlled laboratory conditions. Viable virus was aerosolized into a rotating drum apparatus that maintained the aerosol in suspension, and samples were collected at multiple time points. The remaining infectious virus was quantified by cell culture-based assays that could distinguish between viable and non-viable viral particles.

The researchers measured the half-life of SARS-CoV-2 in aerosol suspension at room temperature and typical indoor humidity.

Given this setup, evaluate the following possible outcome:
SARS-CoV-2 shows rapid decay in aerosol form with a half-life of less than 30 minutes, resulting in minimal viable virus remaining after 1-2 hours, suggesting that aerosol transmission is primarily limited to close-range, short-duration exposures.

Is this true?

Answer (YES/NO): NO